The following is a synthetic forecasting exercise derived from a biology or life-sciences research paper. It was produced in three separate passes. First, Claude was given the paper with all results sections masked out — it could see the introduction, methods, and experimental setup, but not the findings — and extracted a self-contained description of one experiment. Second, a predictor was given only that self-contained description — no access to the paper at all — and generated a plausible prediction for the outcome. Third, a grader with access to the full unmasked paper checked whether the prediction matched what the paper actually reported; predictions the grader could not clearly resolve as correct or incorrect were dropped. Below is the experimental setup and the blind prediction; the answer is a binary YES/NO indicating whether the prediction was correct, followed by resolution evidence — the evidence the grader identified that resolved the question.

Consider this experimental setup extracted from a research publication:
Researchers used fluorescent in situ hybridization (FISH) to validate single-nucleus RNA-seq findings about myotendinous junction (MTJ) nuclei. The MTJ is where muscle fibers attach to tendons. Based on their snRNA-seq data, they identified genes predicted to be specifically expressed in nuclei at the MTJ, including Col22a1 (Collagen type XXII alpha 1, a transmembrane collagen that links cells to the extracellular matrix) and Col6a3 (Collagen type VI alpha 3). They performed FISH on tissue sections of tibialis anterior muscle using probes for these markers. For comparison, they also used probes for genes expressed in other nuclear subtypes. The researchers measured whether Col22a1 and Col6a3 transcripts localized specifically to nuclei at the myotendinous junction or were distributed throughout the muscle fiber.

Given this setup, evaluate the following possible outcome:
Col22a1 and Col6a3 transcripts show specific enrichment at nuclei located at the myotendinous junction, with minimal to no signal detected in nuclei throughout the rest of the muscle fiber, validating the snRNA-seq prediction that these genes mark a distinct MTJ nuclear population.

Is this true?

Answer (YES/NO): YES